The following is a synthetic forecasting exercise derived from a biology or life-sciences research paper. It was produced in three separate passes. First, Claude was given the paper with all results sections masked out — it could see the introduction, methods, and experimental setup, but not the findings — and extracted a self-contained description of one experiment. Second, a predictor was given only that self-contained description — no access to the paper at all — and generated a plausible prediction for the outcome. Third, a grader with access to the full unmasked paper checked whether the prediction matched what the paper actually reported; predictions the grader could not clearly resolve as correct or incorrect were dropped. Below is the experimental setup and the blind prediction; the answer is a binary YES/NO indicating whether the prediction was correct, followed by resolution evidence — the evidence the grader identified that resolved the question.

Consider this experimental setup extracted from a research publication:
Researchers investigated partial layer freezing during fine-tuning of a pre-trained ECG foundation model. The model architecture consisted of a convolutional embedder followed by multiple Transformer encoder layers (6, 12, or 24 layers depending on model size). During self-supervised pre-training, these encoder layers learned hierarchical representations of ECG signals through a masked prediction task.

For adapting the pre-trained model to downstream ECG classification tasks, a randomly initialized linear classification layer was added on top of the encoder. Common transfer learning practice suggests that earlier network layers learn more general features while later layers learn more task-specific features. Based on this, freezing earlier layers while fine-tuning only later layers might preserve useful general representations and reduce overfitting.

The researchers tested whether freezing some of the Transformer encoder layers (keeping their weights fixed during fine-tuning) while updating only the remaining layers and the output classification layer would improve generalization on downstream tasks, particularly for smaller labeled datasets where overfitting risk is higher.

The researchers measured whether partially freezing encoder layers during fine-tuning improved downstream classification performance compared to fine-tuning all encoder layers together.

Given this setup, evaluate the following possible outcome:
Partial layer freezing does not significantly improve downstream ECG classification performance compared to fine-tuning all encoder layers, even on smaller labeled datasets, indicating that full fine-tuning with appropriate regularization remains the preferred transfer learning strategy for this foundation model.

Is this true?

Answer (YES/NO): YES